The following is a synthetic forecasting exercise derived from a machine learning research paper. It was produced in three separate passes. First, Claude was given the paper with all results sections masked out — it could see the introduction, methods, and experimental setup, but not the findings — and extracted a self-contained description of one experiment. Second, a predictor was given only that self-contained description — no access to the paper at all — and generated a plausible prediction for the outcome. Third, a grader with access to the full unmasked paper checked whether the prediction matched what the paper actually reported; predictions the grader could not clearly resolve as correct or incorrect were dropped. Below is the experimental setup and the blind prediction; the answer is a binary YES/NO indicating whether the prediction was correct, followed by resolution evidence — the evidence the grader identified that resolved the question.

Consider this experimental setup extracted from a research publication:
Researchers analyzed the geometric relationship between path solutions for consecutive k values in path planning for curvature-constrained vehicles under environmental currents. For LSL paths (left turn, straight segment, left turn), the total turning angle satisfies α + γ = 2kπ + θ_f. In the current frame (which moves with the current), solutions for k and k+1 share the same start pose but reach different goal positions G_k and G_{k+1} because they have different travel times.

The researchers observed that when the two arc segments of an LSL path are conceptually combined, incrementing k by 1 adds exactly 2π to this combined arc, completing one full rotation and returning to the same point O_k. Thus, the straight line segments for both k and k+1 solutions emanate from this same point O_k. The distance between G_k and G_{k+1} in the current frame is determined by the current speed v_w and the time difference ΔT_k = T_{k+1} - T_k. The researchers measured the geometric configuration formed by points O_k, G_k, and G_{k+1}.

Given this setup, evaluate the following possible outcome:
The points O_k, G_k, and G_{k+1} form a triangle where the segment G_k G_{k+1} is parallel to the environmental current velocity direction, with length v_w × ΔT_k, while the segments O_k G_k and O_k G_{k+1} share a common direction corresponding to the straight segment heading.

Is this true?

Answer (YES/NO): NO